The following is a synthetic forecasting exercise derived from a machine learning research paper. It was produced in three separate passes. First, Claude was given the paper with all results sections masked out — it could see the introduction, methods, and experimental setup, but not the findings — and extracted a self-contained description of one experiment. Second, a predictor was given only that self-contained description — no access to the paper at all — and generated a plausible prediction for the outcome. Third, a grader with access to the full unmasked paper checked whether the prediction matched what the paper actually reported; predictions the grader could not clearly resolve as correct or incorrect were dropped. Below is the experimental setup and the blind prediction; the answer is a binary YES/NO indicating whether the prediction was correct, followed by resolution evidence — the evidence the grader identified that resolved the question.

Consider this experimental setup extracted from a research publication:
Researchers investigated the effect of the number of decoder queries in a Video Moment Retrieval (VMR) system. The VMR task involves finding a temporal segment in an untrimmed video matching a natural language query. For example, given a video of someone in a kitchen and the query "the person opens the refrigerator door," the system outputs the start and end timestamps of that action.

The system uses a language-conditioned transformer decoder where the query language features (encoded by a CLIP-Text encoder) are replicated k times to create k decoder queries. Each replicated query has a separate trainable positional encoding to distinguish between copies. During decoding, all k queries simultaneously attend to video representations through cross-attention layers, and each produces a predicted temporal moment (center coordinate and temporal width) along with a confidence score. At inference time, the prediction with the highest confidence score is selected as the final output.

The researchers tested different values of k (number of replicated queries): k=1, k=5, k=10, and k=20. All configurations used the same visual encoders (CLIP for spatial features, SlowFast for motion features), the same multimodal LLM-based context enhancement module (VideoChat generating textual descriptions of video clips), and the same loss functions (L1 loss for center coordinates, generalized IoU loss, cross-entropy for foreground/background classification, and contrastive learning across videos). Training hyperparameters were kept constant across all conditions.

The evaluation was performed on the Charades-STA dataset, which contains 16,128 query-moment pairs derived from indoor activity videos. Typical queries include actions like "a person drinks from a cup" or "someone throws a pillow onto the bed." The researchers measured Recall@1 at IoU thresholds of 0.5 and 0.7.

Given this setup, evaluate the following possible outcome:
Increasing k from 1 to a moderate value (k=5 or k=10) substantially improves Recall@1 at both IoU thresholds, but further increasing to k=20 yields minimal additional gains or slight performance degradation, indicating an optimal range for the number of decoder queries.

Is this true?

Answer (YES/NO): NO